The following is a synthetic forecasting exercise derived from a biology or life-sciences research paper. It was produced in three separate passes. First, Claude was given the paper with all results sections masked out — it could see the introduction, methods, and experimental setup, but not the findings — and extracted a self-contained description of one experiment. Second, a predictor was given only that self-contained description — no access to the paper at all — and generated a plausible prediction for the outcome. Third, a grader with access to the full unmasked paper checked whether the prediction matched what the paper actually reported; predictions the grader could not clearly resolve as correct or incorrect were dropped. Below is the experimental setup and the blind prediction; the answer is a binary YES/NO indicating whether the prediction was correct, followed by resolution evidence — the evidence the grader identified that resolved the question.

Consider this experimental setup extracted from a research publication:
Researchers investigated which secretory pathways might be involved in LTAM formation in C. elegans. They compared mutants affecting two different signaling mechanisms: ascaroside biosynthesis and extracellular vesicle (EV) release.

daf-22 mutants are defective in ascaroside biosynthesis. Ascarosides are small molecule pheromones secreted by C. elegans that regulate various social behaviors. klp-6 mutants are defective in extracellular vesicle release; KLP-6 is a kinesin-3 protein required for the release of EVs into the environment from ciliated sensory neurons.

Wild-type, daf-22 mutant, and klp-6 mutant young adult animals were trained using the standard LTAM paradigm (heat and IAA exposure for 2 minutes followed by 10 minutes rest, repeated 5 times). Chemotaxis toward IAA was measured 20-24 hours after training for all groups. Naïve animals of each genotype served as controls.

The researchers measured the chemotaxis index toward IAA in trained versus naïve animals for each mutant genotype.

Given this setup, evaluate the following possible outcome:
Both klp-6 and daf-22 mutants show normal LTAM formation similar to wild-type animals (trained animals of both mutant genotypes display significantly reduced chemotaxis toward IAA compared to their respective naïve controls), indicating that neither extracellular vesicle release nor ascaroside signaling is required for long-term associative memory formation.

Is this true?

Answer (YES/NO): NO